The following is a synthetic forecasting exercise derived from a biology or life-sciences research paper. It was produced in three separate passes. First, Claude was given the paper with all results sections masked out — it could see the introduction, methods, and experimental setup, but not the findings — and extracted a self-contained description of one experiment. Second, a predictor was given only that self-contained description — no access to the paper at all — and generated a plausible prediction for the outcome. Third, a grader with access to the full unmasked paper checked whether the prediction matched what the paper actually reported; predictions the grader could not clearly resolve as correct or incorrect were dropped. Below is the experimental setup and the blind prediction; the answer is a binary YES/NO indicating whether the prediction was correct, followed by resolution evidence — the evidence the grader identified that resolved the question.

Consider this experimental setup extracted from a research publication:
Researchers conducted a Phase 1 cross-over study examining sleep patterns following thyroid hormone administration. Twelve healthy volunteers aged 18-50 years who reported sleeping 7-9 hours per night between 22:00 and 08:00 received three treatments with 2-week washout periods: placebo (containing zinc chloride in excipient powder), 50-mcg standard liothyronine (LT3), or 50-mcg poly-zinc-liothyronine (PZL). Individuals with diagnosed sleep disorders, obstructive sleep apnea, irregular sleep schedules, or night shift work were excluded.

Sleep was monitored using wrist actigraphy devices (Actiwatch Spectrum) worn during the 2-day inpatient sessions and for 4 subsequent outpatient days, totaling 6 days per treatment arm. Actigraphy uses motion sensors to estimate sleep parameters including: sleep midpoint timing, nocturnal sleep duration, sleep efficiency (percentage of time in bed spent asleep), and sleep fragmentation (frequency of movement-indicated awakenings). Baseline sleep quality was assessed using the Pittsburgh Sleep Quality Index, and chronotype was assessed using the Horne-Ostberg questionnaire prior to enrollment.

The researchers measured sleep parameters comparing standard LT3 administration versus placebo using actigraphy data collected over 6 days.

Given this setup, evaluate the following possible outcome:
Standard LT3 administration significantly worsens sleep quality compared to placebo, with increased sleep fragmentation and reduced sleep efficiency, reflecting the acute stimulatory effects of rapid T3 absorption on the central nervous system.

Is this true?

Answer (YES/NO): NO